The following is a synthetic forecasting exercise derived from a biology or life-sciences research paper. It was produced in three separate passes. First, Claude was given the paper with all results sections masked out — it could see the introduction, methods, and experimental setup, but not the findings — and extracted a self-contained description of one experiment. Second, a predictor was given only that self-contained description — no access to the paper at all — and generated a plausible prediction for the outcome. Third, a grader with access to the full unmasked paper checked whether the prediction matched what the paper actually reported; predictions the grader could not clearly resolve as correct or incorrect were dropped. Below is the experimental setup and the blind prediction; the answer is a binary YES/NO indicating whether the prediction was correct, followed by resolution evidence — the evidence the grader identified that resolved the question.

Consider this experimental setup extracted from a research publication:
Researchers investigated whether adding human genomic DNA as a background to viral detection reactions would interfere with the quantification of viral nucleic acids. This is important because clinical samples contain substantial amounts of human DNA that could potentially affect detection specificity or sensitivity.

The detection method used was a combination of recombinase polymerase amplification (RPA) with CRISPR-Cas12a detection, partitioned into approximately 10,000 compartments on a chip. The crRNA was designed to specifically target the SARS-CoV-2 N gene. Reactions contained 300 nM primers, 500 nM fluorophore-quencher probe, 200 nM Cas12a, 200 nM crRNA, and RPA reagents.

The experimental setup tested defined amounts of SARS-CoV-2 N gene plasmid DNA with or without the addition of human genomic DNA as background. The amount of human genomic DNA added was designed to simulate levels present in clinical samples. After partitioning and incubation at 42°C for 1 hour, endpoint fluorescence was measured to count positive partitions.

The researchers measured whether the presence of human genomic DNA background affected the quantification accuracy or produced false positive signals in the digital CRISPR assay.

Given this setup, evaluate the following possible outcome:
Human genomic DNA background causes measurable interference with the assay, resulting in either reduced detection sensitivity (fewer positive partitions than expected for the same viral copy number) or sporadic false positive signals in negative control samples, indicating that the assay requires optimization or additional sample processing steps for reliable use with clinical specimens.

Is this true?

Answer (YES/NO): NO